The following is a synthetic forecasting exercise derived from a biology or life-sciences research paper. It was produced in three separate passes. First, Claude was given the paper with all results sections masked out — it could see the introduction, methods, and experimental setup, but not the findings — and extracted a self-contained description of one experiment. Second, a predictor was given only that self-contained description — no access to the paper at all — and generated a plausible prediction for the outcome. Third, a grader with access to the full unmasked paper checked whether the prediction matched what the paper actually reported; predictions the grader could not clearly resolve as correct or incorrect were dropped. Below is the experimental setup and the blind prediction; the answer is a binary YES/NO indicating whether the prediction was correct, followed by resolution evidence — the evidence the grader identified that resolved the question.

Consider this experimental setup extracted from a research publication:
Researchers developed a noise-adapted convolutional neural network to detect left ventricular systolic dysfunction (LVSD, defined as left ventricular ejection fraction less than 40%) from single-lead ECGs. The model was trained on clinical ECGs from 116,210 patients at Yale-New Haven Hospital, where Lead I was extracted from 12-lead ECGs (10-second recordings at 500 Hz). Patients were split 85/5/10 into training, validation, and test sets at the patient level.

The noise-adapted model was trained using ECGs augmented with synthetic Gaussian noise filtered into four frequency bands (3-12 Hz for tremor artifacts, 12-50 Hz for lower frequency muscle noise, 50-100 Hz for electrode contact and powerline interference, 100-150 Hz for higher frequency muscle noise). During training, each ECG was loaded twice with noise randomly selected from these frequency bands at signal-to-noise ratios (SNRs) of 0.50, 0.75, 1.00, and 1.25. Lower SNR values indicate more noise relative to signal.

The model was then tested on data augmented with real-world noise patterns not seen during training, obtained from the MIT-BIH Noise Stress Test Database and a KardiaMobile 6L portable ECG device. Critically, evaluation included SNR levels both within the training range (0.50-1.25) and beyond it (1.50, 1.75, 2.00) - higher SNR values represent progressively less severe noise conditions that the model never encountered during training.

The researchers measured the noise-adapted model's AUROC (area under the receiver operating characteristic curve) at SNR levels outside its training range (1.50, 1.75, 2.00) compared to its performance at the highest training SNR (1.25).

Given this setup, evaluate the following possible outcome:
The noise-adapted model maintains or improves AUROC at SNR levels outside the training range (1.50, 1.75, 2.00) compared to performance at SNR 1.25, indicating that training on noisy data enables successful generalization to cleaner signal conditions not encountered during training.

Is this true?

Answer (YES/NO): YES